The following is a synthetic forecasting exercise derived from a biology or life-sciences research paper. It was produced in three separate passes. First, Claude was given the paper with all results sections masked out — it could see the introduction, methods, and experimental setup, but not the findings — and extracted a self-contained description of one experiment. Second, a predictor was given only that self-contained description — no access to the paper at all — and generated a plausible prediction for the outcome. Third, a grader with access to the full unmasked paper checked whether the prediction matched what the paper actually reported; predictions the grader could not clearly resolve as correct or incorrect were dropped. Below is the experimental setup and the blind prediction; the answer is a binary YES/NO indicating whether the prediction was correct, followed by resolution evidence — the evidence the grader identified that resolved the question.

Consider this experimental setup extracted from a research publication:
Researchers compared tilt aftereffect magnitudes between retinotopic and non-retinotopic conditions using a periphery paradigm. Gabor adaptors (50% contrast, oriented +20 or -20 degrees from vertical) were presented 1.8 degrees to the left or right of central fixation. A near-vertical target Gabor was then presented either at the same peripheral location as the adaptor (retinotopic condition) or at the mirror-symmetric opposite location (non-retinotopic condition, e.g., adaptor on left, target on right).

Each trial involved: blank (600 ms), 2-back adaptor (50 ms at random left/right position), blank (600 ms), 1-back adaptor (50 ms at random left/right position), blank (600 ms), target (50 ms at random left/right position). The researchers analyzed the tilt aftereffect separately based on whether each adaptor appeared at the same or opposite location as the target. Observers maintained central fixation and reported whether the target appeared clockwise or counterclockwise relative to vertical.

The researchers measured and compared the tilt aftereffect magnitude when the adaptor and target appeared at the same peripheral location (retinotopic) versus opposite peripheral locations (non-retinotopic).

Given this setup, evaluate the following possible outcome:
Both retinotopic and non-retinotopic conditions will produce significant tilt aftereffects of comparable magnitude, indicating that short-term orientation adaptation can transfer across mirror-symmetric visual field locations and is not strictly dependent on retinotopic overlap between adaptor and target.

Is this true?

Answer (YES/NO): NO